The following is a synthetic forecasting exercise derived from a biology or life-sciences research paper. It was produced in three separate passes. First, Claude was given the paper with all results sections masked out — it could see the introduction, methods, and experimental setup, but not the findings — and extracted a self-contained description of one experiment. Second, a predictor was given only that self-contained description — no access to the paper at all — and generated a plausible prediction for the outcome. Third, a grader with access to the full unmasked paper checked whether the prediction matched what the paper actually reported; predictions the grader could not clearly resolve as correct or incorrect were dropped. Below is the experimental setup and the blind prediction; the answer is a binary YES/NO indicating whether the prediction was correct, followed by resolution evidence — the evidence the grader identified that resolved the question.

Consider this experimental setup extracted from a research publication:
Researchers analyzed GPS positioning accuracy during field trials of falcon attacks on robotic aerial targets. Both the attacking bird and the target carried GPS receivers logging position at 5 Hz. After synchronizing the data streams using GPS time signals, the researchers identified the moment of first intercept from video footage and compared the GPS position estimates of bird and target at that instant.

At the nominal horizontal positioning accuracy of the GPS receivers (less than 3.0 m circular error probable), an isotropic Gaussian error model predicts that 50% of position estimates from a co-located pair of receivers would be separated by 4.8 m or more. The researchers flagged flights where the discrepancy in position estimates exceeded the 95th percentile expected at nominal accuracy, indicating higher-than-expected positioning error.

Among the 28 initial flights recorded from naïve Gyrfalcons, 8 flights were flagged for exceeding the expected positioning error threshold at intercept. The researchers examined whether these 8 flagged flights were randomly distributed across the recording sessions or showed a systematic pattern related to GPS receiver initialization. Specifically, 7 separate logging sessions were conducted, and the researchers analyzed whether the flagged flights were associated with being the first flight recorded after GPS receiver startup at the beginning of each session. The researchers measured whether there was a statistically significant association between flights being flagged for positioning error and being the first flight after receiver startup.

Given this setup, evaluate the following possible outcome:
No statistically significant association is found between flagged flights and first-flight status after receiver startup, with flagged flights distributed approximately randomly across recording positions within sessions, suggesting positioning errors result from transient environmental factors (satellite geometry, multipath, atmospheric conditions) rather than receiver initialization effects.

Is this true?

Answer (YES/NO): NO